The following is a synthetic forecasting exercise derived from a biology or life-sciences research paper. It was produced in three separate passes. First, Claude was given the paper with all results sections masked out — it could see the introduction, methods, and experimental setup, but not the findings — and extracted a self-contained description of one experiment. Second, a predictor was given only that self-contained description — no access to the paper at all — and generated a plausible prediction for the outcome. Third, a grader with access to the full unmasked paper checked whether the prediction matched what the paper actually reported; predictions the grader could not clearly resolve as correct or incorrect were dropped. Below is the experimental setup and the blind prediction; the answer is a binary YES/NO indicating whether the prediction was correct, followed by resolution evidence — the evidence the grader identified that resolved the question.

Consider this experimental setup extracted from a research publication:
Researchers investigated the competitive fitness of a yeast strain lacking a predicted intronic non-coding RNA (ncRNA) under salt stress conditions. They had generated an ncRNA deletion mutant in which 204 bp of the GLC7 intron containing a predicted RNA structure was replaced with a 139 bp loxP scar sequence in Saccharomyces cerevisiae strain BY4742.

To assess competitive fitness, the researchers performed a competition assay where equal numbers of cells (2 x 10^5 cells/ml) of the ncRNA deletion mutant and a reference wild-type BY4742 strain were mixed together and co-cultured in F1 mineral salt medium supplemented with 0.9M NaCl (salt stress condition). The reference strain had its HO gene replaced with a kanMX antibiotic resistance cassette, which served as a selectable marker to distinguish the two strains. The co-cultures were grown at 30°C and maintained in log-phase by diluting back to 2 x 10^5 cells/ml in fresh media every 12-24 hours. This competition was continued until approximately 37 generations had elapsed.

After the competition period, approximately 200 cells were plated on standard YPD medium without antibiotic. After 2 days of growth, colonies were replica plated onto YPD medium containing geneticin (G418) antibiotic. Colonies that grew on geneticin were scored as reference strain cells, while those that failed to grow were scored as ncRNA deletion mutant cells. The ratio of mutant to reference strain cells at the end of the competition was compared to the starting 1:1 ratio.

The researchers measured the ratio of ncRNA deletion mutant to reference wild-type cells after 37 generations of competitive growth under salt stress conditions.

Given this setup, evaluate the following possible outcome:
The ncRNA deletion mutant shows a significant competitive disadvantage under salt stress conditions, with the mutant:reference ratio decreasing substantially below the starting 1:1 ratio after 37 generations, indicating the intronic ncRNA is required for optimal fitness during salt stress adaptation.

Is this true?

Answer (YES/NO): YES